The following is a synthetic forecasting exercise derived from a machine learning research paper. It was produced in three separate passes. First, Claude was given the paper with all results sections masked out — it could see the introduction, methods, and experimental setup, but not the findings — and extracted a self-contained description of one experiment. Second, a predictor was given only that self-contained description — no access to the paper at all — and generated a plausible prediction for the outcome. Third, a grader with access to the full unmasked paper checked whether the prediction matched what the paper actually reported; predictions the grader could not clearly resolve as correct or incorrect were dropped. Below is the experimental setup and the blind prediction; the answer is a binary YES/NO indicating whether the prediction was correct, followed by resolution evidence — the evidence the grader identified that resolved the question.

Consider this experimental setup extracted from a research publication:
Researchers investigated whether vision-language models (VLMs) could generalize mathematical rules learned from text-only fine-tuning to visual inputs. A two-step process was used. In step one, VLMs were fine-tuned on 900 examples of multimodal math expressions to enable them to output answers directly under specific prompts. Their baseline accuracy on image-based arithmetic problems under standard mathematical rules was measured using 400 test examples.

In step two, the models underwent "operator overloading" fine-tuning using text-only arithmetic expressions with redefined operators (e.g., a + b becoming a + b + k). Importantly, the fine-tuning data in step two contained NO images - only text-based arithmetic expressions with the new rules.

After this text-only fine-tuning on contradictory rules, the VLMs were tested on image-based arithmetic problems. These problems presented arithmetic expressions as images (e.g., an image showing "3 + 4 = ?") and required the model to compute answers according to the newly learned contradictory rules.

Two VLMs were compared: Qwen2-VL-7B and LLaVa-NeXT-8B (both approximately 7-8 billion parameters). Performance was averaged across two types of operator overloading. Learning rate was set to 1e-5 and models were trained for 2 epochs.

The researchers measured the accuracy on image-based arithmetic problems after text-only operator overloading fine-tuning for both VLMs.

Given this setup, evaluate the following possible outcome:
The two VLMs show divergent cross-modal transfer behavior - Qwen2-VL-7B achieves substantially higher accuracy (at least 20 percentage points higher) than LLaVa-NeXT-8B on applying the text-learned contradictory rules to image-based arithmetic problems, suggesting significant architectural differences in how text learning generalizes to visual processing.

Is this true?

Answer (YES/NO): YES